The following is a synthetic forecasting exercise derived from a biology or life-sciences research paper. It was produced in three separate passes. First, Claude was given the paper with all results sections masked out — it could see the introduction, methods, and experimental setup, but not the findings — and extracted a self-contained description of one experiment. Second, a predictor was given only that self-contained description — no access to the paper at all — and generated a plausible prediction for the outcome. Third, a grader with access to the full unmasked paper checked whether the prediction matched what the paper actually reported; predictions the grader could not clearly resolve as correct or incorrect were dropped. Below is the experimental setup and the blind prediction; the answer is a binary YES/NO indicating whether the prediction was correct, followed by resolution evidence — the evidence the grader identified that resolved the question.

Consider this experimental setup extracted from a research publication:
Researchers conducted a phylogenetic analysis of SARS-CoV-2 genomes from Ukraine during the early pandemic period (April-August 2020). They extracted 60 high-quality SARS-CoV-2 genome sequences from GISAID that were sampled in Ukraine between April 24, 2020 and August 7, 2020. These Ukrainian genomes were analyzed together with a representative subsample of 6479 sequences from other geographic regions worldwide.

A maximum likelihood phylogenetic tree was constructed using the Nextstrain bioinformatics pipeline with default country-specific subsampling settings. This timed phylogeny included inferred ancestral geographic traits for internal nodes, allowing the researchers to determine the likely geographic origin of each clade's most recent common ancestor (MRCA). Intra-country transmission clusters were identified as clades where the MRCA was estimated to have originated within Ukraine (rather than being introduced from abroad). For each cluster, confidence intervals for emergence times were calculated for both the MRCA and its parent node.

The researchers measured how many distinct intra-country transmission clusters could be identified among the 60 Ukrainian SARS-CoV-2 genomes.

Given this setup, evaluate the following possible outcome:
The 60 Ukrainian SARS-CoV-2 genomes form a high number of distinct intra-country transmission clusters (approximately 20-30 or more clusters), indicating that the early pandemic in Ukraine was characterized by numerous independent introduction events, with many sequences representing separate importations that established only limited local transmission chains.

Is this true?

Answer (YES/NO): NO